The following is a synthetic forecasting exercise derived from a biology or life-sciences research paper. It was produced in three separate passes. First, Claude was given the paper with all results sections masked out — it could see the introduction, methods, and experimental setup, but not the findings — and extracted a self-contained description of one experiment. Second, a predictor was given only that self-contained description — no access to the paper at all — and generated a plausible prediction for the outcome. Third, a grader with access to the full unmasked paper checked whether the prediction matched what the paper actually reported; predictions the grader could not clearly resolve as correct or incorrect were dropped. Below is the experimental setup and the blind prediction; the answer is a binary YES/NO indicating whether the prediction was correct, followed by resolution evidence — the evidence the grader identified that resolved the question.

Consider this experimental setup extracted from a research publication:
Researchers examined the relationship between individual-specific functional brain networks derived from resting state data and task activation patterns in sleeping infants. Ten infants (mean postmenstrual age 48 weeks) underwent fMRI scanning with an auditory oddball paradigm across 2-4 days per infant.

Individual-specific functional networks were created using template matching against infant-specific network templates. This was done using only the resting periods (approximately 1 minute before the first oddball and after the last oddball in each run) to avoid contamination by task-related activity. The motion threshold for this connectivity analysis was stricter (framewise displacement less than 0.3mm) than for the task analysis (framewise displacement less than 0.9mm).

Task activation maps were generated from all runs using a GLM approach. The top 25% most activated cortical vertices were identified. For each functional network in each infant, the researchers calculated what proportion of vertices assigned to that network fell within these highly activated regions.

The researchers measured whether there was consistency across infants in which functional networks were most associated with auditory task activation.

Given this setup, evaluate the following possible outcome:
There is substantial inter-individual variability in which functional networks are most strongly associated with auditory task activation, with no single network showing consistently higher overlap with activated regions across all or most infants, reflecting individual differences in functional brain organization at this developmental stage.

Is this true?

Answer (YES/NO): NO